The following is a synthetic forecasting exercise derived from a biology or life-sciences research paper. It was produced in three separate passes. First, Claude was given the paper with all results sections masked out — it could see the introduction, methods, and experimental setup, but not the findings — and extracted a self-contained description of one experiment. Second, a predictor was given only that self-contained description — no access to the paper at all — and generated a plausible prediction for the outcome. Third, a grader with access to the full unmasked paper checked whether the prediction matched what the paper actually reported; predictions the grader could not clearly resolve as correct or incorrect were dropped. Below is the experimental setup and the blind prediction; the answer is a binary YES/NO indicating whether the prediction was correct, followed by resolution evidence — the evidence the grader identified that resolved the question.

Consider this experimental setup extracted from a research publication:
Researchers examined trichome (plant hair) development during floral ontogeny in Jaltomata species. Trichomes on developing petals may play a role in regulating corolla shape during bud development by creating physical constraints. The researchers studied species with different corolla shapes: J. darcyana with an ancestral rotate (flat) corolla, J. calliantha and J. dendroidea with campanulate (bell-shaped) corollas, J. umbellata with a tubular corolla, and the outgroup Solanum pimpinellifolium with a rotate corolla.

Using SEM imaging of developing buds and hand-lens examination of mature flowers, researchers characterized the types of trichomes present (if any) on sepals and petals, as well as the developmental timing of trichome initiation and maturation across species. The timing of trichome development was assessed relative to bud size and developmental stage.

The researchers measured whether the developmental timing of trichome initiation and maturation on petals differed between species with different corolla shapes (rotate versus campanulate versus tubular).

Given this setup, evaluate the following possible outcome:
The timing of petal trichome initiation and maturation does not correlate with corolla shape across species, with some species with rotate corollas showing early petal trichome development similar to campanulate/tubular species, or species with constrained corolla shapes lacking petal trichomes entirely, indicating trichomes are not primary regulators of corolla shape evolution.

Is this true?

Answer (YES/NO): NO